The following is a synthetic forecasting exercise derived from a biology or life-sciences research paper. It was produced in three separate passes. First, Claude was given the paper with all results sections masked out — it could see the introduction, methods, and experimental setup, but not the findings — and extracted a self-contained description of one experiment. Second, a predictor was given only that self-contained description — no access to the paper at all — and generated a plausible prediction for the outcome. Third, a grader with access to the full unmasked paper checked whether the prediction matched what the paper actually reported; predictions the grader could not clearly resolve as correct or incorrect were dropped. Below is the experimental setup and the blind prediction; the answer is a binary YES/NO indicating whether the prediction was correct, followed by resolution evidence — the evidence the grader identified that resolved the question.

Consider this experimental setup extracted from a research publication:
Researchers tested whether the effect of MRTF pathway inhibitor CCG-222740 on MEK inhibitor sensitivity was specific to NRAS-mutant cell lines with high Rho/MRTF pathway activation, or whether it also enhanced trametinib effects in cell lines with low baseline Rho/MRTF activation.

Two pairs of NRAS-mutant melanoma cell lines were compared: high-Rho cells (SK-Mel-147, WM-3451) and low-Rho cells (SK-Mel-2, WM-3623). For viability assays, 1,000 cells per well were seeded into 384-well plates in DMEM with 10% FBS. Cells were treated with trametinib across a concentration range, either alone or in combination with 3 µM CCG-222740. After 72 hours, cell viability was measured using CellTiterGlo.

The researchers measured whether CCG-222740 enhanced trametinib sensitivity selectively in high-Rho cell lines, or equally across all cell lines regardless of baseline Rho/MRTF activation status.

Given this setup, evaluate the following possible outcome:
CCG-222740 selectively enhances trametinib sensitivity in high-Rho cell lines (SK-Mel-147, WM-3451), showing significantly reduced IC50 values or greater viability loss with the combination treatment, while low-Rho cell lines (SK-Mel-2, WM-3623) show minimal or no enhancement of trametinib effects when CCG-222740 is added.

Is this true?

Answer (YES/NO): NO